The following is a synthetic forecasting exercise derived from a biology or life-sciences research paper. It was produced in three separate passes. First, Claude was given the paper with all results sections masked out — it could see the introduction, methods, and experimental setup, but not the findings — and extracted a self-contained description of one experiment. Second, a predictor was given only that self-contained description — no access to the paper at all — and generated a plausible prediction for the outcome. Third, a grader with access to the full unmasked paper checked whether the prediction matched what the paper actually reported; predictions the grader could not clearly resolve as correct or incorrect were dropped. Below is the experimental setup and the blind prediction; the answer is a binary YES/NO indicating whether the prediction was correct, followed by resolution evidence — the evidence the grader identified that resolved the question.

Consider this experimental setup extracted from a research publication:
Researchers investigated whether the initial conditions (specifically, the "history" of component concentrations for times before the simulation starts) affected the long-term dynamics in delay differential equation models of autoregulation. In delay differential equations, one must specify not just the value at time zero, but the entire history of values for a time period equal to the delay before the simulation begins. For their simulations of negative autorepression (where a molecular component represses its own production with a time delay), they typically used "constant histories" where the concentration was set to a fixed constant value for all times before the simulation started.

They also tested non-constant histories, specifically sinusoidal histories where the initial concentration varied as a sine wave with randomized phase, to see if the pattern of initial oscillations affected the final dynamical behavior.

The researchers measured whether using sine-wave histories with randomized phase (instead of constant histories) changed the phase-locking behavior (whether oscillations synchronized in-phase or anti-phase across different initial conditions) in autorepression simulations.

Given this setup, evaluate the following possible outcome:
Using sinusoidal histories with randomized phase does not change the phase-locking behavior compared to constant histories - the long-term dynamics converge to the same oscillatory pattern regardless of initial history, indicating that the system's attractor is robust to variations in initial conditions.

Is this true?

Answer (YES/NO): NO